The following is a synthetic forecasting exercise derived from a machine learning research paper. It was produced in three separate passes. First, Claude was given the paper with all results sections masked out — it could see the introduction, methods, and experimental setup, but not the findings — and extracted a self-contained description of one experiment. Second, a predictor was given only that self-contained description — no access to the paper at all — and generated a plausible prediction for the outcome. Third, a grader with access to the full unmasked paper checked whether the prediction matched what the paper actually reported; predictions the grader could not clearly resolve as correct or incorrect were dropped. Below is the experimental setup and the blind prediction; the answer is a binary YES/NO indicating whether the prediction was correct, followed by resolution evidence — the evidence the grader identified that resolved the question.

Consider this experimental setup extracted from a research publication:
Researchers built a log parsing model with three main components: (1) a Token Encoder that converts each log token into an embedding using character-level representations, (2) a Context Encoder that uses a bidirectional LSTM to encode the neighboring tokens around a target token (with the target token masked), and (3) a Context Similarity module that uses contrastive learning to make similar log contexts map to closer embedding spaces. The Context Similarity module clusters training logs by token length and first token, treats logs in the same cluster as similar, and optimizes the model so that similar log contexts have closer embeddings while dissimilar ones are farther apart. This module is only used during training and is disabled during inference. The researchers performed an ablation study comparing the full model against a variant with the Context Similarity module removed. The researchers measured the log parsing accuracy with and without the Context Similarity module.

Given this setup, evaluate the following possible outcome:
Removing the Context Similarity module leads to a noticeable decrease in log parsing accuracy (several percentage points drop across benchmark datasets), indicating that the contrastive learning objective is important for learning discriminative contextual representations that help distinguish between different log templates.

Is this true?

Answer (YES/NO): NO